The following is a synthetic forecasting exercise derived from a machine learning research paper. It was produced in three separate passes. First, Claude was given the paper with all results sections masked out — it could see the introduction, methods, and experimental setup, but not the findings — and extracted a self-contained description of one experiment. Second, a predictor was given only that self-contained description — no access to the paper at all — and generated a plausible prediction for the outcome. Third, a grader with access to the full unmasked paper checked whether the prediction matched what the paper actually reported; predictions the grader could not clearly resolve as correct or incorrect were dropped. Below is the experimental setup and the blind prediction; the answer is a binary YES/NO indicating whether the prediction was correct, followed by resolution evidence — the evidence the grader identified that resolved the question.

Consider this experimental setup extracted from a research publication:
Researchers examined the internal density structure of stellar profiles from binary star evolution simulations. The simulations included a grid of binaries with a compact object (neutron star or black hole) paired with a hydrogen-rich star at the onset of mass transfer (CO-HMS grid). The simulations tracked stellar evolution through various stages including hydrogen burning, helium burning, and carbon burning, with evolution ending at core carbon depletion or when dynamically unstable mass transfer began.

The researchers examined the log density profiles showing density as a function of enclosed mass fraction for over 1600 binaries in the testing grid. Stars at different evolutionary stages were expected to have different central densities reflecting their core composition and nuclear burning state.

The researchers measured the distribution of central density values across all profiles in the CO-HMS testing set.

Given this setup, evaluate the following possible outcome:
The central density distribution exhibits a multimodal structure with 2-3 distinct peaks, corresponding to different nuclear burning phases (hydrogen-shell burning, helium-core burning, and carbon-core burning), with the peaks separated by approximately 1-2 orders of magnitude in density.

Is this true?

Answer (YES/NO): YES